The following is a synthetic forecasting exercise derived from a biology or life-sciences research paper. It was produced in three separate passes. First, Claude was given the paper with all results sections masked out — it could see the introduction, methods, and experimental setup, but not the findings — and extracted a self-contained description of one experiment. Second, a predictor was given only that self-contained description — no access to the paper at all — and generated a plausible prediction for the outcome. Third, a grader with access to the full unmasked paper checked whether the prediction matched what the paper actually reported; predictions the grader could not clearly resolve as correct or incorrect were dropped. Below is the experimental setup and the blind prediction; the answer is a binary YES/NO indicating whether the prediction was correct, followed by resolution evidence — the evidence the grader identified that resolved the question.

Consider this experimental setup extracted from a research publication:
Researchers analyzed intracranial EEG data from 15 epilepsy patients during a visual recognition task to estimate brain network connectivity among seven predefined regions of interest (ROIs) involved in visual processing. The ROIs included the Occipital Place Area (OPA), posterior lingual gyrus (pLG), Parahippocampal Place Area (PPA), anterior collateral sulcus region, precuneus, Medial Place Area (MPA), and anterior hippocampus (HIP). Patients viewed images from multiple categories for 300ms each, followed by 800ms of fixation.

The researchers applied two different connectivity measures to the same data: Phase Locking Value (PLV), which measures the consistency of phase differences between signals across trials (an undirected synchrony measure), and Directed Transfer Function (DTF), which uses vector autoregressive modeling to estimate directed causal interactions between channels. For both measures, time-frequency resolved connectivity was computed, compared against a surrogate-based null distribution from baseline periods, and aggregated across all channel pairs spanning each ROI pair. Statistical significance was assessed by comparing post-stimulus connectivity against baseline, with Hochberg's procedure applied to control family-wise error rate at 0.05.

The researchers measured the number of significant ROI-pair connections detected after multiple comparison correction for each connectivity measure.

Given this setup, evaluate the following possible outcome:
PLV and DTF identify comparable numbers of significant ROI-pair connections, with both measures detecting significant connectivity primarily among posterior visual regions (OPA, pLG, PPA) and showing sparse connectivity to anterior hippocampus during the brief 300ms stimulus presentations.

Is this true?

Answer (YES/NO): NO